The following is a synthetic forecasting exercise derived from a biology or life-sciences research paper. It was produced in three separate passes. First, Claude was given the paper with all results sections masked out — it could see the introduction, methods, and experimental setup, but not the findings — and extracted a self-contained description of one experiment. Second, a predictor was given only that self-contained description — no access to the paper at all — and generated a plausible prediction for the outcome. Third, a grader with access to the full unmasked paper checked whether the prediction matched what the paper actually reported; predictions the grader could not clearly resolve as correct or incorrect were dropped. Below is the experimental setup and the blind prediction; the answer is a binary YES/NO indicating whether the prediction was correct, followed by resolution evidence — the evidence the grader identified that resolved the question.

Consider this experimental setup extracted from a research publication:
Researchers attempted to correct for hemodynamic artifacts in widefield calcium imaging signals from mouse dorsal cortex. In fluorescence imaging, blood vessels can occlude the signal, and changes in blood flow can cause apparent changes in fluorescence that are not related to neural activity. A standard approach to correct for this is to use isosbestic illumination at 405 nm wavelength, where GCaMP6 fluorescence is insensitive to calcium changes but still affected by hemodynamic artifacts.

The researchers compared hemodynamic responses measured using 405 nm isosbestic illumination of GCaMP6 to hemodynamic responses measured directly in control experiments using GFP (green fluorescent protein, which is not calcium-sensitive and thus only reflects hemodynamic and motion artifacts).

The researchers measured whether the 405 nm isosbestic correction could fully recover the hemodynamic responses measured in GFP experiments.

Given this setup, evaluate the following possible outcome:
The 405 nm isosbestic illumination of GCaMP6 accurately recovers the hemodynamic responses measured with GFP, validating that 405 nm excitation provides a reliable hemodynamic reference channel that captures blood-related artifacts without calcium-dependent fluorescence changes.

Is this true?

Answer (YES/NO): NO